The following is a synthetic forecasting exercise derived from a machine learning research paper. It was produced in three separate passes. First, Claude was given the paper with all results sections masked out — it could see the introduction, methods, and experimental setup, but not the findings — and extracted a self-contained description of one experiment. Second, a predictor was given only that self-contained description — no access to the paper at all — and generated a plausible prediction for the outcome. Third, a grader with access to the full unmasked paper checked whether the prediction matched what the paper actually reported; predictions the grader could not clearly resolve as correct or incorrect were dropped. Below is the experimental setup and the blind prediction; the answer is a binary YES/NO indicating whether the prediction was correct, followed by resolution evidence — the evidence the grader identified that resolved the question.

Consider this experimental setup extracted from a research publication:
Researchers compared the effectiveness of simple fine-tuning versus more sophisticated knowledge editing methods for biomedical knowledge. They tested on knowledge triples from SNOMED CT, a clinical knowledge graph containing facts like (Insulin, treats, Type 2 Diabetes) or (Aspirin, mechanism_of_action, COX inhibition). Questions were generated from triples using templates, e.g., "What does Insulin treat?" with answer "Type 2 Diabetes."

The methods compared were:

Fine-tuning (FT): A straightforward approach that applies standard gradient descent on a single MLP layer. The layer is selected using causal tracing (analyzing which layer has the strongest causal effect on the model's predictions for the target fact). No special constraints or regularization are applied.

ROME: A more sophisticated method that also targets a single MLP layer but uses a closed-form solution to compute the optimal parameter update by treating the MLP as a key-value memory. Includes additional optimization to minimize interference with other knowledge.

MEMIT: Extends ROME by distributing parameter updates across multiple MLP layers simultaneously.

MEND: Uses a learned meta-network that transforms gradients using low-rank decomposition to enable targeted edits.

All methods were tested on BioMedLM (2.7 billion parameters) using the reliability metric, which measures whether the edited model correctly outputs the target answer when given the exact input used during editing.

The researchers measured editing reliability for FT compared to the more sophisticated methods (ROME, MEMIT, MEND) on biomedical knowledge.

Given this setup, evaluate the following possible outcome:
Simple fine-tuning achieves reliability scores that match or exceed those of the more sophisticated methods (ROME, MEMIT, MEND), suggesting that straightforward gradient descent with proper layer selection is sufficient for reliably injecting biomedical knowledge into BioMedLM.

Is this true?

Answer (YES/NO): NO